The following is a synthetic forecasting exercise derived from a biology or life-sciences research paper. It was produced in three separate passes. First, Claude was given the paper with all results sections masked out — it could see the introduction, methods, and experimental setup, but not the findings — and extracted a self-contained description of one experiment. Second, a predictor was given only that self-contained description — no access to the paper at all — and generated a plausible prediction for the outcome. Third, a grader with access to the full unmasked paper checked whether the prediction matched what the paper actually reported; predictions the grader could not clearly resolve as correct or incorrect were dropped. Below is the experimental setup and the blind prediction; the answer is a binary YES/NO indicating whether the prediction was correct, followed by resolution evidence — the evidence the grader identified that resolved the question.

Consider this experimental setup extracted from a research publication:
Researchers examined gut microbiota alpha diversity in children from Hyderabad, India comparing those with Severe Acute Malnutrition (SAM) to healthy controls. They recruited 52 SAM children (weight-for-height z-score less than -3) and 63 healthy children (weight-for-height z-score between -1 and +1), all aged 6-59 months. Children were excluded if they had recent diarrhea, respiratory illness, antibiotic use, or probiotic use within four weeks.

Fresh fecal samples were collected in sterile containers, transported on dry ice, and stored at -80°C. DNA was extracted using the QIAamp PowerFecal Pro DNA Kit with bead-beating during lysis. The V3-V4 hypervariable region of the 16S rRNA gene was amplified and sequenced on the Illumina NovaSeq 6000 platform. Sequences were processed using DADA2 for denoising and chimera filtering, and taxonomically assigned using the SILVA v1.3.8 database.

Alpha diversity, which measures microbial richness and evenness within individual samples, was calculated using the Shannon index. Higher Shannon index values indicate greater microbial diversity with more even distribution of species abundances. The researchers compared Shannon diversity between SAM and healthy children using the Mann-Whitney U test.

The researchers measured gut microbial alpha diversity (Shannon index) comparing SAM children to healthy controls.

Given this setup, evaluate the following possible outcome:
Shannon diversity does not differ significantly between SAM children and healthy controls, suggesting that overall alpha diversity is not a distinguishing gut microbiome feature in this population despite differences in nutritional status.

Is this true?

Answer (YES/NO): YES